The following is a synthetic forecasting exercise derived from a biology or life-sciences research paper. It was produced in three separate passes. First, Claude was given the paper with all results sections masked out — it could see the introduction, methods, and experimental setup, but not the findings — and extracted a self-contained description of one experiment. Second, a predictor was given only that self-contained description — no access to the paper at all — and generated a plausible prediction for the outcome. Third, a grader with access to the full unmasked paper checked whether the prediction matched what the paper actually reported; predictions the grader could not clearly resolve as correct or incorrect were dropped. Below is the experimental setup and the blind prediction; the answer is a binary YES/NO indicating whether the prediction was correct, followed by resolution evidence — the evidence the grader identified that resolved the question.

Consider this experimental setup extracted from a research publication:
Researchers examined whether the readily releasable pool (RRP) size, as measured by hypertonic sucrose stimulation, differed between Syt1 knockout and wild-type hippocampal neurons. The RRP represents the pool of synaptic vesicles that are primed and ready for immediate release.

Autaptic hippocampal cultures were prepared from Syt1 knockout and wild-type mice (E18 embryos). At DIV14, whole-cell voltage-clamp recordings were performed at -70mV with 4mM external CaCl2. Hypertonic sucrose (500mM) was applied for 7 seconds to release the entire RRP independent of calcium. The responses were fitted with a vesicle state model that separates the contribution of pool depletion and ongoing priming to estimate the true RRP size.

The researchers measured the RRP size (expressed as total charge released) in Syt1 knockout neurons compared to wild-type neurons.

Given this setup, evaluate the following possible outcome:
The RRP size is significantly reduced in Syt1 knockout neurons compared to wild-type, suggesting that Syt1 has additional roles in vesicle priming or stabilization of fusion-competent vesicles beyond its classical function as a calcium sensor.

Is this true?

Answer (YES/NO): NO